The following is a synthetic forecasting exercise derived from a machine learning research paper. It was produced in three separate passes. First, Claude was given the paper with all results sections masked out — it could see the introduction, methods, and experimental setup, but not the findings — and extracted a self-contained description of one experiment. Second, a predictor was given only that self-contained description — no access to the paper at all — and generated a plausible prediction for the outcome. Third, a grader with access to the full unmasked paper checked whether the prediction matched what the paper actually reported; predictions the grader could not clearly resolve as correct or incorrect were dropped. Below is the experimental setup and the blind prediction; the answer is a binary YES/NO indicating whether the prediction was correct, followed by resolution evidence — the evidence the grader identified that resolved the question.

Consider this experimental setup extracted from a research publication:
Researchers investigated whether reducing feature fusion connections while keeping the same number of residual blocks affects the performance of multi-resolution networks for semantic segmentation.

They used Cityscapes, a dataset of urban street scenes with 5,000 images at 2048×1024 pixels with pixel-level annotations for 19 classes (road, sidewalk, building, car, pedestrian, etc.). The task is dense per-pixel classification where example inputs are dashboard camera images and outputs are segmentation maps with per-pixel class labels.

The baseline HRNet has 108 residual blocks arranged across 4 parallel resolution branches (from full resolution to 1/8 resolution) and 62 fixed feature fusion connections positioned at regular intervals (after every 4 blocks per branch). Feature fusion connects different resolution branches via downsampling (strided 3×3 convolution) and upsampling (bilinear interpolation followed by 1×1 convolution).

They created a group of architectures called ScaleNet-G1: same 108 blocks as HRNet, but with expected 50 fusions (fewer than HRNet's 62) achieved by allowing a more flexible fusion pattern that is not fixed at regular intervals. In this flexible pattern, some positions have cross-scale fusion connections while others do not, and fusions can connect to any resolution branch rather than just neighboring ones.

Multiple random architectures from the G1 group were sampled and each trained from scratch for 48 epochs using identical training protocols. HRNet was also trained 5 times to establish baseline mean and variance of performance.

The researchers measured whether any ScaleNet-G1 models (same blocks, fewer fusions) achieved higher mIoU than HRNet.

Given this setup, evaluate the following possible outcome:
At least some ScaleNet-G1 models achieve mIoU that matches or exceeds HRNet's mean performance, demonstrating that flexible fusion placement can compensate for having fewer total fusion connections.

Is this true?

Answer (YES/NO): YES